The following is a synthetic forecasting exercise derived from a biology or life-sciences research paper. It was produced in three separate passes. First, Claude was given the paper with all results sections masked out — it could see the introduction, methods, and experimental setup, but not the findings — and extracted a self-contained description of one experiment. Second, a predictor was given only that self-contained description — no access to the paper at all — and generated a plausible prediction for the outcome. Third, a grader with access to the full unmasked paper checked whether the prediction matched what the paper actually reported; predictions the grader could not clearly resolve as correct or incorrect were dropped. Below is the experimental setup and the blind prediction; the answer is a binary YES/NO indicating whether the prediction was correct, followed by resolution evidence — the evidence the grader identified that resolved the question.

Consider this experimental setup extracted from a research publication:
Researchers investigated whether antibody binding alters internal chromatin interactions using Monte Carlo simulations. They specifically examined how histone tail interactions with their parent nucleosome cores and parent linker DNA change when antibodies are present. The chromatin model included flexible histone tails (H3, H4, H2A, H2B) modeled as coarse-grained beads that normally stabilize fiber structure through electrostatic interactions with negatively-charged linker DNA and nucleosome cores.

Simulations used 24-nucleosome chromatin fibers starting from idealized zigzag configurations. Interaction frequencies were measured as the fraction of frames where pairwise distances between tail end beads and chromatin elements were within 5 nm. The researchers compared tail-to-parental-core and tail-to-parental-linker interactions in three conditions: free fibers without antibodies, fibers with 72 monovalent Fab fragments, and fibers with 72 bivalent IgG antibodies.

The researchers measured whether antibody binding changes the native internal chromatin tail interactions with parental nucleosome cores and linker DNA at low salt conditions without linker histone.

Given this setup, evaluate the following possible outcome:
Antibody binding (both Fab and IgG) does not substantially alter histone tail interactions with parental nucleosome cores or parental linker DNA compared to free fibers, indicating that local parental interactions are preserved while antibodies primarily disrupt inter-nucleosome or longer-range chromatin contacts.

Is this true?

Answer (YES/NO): NO